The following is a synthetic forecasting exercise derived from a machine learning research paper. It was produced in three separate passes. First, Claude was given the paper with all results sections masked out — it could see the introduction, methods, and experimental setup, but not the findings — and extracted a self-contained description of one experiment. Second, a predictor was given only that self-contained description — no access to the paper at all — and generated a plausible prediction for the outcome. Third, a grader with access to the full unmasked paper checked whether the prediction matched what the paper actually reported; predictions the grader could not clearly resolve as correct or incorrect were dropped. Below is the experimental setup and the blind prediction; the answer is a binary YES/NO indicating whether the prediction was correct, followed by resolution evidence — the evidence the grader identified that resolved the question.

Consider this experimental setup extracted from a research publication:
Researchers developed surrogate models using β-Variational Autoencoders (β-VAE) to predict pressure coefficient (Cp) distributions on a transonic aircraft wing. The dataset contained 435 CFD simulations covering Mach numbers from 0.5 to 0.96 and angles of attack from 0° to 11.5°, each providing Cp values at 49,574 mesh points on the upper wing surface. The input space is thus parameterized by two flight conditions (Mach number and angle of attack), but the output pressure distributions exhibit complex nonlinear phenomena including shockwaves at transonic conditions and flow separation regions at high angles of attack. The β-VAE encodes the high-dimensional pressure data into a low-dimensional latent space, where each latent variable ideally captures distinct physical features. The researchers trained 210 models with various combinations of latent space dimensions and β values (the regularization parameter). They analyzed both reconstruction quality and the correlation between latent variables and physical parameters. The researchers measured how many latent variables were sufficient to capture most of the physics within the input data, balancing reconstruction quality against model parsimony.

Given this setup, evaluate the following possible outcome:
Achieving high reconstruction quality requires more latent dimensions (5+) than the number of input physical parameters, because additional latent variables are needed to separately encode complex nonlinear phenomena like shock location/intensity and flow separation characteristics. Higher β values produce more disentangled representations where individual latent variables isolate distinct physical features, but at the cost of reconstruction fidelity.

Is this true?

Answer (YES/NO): NO